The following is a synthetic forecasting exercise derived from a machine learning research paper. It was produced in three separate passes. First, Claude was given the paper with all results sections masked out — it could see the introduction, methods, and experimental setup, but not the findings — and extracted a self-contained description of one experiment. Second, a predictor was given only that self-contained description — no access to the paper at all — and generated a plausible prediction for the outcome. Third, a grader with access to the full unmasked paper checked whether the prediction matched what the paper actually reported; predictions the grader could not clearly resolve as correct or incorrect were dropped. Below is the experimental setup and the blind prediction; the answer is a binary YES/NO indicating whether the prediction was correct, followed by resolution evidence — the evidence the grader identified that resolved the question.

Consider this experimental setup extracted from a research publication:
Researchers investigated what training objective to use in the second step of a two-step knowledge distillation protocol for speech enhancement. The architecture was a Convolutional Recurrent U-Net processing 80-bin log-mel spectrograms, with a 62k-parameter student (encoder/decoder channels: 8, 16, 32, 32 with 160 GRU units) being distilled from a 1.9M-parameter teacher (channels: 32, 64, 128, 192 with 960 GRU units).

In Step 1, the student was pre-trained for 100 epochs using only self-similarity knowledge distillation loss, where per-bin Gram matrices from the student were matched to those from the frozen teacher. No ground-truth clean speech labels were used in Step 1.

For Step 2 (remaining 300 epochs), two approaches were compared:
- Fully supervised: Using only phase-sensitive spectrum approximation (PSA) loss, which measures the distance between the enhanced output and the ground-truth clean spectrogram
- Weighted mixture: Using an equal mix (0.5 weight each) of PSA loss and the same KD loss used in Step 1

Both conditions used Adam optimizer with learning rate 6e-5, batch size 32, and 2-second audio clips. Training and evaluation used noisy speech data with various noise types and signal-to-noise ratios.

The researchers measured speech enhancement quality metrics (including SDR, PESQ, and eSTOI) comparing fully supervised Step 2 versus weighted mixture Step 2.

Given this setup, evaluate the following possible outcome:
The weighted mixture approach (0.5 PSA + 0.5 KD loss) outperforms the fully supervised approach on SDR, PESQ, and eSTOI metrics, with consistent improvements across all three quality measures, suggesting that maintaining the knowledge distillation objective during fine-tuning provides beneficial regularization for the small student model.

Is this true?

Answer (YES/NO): NO